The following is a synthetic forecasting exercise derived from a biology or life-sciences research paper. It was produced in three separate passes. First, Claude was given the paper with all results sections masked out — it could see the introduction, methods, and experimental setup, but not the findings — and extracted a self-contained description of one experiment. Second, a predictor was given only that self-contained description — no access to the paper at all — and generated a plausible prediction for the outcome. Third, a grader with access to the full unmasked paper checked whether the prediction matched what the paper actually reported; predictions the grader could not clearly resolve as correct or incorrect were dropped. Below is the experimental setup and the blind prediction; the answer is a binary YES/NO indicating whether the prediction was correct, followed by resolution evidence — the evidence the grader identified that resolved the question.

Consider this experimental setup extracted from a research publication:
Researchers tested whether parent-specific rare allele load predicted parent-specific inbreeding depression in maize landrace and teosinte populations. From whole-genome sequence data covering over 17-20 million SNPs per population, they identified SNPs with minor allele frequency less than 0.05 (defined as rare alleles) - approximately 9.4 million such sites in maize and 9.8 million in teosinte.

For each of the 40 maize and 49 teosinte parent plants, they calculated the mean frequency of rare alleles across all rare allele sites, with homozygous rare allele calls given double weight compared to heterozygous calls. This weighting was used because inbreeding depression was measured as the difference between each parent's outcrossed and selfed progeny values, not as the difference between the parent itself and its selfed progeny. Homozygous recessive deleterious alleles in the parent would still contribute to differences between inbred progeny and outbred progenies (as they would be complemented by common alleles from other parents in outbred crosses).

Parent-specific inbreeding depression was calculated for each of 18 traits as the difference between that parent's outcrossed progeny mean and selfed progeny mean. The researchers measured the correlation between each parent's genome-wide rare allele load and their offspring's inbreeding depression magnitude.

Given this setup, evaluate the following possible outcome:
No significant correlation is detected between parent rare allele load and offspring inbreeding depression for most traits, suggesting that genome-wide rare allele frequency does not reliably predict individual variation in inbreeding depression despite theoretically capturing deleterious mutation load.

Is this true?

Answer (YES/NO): YES